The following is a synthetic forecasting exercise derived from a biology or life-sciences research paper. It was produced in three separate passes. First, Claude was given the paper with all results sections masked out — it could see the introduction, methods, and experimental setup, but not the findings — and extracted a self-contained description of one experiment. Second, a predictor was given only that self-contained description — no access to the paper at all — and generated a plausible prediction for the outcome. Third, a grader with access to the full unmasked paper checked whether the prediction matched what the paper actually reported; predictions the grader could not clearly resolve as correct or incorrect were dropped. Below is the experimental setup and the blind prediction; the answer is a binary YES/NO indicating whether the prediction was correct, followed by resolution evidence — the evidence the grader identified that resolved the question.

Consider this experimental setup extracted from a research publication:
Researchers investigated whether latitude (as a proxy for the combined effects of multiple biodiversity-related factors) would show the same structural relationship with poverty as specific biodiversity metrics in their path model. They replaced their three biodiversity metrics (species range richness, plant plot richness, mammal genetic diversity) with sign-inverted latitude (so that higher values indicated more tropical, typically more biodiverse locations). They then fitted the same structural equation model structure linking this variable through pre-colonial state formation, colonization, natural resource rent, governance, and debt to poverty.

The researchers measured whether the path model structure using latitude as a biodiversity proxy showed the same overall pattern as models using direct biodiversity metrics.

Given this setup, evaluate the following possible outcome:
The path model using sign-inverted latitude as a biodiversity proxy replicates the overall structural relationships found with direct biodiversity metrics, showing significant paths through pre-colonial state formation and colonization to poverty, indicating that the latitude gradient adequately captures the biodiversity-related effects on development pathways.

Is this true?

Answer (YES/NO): YES